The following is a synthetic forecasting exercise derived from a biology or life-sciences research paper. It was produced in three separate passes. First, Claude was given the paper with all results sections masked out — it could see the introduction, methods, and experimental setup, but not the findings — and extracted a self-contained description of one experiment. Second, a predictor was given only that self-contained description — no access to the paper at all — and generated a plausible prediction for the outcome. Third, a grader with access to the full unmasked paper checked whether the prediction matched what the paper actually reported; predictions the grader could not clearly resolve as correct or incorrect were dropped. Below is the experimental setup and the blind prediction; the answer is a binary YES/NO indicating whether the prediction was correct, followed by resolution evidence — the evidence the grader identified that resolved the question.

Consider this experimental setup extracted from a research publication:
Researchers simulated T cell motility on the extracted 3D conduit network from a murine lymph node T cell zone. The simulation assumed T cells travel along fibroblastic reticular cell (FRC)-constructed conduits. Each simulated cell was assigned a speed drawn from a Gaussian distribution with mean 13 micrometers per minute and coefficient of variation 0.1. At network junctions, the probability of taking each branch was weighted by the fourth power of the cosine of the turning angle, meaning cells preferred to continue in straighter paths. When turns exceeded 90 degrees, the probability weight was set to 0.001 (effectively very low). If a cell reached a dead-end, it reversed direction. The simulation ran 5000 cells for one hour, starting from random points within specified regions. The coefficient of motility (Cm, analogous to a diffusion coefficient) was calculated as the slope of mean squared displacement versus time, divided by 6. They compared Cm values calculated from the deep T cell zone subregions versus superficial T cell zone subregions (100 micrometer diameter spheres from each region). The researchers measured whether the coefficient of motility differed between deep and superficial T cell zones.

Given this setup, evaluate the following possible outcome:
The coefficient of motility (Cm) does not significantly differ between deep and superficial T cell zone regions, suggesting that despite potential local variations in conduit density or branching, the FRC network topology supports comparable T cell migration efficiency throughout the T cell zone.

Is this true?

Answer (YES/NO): YES